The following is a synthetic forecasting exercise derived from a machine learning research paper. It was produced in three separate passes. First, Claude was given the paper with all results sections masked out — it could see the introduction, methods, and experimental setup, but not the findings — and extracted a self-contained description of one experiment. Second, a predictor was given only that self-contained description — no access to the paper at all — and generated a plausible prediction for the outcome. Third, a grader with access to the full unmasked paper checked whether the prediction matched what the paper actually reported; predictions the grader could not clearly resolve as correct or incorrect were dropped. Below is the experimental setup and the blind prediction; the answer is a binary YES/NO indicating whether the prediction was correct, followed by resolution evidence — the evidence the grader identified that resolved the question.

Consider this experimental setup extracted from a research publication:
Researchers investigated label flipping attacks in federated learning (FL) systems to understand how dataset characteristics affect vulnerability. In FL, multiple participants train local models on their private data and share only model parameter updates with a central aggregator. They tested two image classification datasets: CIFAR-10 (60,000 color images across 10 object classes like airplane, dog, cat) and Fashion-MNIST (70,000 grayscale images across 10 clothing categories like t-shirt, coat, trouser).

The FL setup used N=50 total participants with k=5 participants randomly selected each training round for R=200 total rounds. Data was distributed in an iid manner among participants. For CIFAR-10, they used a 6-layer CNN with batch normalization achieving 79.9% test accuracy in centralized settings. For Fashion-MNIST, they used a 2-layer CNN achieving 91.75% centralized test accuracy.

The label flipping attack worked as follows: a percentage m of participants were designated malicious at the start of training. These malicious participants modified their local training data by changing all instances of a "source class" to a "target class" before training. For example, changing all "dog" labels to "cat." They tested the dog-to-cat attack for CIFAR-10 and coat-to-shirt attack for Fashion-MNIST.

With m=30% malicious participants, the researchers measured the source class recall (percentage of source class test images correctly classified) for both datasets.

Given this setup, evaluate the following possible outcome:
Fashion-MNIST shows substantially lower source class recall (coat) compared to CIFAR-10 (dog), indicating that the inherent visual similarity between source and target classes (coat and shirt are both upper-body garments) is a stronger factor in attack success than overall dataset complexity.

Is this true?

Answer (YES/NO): NO